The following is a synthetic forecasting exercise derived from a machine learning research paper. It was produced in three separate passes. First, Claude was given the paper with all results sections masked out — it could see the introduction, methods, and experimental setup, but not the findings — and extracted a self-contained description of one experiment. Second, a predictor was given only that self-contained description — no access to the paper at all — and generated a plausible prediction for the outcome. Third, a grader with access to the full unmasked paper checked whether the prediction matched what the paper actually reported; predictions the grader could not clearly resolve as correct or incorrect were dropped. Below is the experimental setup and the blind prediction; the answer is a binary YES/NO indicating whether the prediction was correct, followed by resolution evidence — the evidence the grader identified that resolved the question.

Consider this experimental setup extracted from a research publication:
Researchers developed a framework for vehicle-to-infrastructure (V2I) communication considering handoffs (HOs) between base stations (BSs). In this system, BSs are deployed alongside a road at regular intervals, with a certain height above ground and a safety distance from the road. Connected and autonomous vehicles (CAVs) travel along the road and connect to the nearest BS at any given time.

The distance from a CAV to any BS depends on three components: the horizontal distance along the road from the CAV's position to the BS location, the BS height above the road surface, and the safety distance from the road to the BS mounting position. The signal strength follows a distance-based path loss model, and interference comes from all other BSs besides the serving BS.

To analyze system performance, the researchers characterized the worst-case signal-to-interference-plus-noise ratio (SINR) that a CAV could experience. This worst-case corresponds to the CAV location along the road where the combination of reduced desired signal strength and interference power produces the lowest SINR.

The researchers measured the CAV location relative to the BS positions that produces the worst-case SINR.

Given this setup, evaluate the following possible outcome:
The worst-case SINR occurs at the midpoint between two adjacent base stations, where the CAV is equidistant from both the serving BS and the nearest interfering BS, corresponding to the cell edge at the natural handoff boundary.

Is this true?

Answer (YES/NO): YES